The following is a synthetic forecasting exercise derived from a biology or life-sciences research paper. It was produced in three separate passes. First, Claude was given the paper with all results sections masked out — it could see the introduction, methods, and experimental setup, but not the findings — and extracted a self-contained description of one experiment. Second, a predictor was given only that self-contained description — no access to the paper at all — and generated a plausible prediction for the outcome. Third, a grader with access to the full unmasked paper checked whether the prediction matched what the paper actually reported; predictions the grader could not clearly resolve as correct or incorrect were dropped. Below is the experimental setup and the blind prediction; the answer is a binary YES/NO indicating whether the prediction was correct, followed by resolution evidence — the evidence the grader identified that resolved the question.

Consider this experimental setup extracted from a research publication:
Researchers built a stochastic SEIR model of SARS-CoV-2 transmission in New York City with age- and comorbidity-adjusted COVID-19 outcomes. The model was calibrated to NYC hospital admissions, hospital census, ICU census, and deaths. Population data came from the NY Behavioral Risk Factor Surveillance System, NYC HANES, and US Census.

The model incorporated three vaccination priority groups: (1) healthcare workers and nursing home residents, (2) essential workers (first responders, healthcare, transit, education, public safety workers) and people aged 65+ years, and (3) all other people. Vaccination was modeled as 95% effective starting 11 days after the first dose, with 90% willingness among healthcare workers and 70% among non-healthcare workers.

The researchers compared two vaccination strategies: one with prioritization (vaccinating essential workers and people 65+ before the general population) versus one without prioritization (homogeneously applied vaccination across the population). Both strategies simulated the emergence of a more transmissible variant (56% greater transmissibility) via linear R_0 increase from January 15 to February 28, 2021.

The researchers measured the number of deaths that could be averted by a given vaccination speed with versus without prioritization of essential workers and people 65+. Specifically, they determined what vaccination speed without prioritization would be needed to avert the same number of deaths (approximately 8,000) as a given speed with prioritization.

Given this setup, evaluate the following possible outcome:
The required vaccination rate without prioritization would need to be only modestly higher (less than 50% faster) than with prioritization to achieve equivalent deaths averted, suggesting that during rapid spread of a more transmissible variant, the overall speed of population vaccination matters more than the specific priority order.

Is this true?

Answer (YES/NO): NO